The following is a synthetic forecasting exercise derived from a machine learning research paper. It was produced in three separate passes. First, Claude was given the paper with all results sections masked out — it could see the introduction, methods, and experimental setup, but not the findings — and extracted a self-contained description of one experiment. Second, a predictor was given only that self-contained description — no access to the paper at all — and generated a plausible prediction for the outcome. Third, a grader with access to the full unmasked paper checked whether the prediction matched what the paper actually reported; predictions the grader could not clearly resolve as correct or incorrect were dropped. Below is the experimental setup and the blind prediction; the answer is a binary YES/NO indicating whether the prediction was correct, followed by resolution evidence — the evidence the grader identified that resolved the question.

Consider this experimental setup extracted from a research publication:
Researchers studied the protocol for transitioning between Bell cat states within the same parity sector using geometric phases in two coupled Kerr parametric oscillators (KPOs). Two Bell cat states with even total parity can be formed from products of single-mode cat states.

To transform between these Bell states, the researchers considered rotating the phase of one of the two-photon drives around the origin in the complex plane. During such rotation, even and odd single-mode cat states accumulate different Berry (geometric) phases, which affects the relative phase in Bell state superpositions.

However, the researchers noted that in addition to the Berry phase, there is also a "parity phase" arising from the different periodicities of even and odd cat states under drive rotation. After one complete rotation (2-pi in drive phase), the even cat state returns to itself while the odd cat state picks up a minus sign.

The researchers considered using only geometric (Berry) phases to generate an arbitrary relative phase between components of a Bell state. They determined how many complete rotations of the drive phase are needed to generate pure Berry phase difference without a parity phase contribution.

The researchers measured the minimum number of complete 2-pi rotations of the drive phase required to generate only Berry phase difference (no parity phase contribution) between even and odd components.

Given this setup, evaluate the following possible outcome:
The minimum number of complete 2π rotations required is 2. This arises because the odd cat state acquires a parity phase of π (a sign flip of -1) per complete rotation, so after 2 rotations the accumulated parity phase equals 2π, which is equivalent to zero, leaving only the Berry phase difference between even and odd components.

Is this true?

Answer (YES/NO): YES